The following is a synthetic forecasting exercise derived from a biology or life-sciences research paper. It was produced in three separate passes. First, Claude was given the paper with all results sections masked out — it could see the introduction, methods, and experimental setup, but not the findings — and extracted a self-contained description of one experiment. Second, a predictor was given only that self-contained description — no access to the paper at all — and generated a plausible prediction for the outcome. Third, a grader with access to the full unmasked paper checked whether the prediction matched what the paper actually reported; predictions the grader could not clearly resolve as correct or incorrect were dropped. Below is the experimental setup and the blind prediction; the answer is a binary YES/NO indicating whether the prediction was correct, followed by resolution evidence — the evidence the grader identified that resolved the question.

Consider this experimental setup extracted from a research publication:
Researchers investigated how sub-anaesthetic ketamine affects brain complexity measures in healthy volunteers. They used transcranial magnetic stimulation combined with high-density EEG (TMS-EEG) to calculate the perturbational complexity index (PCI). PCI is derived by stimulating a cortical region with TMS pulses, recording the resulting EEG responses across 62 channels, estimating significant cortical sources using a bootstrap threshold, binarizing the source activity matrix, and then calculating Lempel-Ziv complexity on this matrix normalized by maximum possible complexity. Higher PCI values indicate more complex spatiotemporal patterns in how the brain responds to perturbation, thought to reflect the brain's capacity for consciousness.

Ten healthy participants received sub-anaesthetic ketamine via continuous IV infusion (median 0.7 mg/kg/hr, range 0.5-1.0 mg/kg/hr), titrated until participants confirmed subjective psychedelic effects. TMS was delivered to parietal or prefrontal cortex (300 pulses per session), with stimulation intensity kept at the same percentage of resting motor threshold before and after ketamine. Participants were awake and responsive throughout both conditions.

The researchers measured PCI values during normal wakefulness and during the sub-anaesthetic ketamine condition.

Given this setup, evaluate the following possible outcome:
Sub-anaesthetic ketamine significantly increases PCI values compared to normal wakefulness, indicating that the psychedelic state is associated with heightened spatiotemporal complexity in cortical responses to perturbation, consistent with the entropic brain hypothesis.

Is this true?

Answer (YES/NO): NO